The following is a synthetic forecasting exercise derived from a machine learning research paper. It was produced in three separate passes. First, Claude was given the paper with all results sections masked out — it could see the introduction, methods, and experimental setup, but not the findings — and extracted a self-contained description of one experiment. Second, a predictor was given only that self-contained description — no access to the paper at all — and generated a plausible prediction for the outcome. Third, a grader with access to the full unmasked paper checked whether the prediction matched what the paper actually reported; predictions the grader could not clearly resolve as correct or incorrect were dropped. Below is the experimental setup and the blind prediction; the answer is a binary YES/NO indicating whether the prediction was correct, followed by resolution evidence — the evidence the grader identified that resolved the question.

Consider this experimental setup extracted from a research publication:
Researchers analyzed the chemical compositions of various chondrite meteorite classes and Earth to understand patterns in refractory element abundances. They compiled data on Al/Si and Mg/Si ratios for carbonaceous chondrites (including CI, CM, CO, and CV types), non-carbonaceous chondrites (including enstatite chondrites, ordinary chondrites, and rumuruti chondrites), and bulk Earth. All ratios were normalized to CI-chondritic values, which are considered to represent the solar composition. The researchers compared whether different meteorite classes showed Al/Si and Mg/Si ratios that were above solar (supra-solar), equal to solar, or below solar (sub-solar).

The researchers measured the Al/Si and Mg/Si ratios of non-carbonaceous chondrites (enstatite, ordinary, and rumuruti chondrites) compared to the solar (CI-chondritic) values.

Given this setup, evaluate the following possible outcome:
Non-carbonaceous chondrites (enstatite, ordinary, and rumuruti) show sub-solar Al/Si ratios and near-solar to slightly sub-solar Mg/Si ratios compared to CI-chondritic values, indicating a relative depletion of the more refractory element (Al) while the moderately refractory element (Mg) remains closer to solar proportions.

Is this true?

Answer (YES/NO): YES